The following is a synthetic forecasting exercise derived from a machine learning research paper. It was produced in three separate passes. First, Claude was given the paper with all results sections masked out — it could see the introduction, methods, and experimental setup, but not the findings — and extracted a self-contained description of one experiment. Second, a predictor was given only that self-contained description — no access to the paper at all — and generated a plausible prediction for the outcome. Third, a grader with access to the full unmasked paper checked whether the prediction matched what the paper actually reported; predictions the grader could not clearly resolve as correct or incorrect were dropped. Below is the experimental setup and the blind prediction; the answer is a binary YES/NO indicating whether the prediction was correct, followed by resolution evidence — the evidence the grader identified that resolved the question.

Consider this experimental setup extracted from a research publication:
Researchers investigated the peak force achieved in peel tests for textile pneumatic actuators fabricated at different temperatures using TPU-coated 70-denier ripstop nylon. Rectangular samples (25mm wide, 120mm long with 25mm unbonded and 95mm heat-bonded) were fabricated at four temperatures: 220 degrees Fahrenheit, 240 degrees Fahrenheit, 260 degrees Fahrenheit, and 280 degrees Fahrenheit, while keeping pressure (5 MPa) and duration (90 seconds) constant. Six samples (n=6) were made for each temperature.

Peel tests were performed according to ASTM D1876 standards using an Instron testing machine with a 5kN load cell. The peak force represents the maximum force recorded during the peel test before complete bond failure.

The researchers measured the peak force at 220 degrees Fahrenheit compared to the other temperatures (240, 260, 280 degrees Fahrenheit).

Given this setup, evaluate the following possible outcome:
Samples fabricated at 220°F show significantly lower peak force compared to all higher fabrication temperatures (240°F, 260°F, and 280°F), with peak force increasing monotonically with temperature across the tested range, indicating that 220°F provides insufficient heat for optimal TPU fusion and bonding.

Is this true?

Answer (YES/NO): YES